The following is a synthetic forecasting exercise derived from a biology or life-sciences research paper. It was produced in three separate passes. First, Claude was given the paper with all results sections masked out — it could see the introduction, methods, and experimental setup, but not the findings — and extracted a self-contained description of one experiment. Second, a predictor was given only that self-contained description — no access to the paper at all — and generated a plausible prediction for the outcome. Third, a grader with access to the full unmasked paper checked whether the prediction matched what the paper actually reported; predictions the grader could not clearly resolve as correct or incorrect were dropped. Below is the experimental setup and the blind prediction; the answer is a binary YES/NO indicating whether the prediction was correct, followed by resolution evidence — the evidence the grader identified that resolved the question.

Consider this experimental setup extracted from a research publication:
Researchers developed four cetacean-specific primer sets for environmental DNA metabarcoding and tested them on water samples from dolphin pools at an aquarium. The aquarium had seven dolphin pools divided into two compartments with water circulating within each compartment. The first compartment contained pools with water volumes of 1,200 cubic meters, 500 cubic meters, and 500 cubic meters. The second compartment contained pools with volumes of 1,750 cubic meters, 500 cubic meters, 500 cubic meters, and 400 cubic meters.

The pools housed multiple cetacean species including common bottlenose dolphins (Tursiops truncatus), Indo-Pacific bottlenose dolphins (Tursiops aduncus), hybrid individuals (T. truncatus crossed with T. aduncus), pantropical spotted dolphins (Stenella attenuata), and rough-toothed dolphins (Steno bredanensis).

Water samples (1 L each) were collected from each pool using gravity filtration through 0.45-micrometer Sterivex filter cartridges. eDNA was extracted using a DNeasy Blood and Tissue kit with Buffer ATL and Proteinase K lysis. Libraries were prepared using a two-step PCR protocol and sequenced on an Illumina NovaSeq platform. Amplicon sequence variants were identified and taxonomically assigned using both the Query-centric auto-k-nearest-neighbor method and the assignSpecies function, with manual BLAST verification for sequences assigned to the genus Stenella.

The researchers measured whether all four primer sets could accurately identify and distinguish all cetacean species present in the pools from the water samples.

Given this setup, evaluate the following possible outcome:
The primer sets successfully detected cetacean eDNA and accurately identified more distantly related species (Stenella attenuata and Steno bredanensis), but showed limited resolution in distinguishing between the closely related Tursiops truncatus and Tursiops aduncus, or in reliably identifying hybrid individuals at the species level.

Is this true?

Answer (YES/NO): NO